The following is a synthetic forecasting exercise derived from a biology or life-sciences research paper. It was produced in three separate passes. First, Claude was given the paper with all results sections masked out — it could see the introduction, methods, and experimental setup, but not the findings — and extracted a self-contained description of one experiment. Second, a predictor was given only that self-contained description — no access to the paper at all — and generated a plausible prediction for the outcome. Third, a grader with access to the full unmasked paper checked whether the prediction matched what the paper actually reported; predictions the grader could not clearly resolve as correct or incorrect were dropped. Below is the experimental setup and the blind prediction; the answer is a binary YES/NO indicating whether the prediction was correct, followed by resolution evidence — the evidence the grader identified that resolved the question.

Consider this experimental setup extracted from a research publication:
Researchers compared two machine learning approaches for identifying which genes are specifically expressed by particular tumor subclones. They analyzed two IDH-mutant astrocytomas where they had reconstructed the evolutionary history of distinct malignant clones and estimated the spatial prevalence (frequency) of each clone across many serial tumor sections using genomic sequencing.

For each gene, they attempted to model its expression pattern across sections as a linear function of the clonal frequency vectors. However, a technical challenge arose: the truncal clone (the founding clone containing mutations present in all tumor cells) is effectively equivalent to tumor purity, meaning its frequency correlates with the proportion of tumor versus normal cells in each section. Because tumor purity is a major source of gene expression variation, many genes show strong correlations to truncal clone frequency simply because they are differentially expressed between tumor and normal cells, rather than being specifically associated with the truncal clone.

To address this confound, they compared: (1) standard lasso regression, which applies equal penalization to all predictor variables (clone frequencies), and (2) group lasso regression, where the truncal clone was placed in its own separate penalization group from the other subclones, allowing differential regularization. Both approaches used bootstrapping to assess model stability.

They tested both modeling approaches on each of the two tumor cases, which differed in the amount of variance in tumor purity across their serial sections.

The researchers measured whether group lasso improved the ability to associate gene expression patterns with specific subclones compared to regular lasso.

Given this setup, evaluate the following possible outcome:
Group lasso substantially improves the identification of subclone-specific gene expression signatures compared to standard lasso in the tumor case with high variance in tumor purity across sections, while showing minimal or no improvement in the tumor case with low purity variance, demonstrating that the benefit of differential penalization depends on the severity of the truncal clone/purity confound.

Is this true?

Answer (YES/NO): YES